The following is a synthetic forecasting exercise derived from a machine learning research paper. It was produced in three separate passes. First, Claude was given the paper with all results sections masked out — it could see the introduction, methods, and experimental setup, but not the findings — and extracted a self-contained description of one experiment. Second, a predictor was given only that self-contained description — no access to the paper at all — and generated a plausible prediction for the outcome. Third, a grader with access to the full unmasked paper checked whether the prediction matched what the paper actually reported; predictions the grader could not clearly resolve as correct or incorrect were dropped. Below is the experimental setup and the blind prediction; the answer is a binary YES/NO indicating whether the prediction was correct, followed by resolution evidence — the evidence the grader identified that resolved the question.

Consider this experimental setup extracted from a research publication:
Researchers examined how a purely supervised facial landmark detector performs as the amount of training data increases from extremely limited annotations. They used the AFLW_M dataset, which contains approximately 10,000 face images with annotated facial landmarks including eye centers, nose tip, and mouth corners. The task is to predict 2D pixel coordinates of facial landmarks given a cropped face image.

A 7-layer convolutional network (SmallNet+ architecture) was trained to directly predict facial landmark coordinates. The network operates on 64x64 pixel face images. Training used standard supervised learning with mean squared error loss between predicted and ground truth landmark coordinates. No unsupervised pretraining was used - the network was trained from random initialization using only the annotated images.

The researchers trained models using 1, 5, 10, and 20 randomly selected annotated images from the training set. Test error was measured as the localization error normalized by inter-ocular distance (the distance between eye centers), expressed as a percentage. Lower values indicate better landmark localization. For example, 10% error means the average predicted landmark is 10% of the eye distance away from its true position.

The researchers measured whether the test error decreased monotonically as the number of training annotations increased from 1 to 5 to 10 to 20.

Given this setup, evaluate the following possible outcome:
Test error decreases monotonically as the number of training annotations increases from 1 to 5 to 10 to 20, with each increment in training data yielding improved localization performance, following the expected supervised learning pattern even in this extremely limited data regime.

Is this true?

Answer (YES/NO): NO